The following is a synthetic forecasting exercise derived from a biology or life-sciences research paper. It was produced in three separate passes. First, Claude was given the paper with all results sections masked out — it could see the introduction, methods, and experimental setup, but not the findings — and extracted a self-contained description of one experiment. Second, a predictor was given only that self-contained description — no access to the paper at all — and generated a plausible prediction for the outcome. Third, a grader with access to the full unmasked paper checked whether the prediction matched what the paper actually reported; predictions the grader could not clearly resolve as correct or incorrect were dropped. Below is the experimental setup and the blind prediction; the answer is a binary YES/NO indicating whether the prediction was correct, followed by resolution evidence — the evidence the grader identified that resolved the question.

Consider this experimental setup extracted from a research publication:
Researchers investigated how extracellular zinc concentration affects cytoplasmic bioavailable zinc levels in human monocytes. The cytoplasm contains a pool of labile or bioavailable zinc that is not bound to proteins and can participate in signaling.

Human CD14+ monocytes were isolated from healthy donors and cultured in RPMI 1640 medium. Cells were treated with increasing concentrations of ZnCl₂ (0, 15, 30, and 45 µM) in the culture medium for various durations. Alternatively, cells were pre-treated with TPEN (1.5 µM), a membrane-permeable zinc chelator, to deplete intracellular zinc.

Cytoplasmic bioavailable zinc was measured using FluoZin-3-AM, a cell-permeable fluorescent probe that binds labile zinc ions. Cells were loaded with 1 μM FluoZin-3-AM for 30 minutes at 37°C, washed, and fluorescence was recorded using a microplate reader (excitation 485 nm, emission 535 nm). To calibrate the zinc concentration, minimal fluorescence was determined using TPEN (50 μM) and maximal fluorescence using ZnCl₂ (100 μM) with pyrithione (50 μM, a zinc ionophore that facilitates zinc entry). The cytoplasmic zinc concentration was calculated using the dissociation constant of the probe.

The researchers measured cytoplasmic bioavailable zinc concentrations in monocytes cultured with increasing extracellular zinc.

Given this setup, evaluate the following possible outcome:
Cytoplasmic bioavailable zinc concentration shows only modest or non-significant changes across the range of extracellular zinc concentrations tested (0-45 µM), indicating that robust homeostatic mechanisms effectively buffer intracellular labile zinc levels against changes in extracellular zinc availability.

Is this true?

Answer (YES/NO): NO